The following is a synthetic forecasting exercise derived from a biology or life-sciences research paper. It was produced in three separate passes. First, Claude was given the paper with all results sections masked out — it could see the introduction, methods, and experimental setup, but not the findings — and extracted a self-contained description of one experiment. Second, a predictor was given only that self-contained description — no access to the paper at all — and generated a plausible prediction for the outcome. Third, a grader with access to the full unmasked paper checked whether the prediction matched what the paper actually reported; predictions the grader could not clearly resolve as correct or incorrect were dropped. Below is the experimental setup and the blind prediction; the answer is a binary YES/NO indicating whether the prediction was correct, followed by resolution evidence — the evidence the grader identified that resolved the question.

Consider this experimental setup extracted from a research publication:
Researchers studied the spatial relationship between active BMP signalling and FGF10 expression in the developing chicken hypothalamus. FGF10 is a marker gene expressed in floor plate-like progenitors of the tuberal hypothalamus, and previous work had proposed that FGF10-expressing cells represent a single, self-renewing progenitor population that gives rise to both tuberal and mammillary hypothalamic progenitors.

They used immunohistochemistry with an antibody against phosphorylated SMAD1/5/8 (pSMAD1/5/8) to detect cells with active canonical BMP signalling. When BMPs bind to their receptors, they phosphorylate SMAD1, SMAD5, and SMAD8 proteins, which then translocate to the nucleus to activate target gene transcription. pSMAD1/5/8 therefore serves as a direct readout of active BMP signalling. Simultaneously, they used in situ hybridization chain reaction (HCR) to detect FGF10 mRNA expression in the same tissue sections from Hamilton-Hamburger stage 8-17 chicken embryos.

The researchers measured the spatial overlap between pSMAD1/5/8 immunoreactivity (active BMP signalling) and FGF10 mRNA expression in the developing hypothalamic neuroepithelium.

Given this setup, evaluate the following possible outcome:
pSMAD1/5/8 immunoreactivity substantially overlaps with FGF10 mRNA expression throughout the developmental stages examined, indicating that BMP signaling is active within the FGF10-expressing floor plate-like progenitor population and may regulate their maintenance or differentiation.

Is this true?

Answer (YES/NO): YES